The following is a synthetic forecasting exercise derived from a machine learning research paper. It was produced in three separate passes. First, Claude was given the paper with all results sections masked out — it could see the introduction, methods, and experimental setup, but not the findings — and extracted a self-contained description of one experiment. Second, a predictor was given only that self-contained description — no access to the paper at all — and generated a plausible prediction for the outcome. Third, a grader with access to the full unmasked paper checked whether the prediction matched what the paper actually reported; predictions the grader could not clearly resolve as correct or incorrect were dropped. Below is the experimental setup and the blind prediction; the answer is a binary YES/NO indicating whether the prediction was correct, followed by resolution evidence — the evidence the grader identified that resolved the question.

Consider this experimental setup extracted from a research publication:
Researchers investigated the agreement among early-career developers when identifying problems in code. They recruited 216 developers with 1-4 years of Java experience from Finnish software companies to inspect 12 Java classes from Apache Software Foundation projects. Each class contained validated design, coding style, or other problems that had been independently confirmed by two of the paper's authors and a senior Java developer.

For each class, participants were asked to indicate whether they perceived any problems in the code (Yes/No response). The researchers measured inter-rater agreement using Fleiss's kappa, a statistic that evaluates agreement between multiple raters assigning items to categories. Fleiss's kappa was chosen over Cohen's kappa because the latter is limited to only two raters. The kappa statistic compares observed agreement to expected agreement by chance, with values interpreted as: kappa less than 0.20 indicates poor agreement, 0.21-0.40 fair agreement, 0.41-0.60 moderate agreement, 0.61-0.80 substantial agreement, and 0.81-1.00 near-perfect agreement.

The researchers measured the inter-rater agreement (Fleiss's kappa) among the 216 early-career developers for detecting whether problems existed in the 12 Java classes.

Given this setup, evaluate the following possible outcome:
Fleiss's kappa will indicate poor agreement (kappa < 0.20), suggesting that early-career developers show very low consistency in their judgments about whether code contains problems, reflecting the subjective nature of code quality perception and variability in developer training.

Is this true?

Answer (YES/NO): YES